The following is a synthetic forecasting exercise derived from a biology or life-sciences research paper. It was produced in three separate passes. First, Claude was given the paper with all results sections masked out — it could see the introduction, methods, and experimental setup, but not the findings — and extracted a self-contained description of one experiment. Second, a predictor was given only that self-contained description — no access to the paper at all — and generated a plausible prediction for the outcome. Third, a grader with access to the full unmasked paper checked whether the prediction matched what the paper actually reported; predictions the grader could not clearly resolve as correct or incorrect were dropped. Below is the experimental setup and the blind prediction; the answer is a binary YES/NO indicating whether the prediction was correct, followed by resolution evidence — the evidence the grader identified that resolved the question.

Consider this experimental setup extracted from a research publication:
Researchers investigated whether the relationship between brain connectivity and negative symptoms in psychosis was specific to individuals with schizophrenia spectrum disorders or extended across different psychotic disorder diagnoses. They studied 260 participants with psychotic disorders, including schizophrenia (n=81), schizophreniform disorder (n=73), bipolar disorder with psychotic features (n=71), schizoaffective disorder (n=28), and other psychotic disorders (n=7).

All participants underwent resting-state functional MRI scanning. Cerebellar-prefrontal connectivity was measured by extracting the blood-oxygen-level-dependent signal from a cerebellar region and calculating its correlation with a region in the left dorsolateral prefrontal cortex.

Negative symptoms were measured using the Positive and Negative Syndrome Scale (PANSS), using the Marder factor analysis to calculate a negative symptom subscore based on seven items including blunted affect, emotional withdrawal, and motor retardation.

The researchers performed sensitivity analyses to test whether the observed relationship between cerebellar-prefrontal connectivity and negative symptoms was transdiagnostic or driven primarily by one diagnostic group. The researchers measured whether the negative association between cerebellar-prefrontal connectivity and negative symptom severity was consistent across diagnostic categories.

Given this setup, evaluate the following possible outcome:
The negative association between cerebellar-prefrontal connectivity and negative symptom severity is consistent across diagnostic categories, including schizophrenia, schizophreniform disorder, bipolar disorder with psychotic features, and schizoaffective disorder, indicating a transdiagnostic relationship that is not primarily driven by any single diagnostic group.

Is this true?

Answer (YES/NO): NO